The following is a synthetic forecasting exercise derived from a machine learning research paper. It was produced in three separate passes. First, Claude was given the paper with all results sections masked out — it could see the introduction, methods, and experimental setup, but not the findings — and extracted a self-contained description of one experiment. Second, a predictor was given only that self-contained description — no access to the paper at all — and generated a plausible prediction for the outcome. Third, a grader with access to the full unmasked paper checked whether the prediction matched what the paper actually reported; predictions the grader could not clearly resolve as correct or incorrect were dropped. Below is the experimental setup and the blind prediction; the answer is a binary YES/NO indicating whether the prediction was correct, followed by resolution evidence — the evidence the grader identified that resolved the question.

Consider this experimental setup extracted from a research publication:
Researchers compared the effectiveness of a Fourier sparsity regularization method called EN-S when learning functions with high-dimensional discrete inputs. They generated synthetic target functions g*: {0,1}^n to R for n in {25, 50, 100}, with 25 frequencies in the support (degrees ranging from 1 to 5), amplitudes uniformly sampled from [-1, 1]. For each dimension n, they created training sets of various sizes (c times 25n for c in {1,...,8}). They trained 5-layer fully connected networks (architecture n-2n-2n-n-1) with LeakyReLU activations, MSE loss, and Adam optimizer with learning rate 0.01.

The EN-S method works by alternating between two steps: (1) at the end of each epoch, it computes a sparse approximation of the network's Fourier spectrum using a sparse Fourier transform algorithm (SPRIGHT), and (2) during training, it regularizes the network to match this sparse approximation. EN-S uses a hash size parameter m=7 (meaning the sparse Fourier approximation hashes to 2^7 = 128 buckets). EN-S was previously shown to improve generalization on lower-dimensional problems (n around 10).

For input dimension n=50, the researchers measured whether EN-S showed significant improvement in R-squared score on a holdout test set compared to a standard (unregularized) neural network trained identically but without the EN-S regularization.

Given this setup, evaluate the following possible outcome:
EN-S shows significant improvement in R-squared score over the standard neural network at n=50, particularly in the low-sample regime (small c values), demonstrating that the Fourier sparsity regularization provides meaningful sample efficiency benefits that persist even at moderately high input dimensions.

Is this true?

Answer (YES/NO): NO